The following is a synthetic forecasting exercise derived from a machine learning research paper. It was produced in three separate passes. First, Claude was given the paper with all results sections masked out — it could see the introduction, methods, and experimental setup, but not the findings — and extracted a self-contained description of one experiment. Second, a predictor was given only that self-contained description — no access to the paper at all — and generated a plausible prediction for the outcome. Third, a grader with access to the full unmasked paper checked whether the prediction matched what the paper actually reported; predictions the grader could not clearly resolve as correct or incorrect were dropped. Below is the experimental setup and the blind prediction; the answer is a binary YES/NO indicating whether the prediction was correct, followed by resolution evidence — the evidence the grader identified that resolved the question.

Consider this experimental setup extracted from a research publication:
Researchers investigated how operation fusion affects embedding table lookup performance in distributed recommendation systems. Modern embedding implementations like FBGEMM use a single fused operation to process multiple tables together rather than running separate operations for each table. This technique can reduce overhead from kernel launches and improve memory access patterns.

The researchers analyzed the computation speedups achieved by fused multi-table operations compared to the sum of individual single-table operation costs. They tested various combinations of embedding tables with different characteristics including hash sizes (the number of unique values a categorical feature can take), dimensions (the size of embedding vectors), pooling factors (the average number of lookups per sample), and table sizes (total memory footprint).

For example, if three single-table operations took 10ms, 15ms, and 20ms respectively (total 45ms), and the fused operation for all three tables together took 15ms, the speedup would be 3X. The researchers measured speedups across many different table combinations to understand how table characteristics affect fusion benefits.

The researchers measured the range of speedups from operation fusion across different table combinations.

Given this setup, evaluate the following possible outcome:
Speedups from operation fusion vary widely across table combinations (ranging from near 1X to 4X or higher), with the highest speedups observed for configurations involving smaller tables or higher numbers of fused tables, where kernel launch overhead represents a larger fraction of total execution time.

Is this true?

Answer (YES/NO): NO